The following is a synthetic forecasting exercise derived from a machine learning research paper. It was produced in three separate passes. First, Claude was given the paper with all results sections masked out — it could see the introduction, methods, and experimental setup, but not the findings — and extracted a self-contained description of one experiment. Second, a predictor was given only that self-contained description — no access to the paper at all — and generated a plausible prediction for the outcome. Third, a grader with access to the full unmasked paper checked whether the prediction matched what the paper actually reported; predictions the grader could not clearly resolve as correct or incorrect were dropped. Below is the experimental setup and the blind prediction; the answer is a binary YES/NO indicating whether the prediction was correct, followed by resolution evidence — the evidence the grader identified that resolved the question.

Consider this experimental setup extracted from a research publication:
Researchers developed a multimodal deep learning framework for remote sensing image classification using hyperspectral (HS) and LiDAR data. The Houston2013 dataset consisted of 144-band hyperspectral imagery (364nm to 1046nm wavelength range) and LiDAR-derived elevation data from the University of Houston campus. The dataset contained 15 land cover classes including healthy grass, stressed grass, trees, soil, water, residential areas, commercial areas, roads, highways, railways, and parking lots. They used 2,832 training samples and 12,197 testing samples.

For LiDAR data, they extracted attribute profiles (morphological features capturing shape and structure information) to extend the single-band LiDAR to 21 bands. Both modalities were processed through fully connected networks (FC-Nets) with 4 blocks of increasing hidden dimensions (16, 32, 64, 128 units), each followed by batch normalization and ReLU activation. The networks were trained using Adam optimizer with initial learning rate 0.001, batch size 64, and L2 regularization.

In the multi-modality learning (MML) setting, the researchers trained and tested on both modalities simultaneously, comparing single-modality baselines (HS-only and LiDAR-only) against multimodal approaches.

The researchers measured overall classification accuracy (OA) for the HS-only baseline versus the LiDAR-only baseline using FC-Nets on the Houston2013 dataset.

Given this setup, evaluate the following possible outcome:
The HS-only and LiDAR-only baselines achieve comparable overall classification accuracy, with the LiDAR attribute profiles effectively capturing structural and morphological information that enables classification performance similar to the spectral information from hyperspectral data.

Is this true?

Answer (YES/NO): NO